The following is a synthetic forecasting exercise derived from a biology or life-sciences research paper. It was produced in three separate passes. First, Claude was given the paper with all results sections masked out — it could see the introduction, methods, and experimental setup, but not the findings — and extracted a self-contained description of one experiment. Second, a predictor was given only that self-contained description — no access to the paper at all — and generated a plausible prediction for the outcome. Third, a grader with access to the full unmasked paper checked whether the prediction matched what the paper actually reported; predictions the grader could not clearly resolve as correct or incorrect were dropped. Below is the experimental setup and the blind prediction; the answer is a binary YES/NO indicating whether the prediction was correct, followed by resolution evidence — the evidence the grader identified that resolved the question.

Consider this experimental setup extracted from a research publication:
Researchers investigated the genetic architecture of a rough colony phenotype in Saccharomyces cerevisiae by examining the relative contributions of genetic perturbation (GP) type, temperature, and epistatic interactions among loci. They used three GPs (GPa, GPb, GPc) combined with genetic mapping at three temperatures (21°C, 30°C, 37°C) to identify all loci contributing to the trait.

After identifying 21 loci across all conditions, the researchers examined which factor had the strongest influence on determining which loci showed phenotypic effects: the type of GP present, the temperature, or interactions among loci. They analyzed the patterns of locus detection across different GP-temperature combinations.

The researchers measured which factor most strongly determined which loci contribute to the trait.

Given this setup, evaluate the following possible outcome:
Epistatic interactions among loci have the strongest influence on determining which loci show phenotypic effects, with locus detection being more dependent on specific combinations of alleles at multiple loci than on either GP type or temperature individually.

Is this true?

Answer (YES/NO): NO